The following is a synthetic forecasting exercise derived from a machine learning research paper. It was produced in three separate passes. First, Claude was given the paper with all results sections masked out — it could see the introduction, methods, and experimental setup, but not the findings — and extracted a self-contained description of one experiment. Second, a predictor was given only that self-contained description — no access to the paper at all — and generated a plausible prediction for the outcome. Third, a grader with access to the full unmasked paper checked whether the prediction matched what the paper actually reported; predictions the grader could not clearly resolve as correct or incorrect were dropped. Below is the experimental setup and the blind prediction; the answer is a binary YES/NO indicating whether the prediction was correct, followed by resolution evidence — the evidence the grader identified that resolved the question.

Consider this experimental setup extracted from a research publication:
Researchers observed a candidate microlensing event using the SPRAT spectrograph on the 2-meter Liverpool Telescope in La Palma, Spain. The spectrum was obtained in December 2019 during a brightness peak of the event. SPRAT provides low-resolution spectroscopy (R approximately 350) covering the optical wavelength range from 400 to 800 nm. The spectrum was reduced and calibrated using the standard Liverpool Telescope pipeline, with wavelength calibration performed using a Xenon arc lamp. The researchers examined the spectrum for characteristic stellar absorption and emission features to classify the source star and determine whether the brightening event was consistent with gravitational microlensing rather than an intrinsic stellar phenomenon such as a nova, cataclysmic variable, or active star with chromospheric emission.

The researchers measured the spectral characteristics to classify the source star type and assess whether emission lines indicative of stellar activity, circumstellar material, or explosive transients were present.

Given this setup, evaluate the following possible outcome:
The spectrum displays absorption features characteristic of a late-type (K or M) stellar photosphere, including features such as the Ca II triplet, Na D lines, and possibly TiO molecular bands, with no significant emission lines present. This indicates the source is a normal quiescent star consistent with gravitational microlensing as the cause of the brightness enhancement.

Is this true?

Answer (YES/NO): NO